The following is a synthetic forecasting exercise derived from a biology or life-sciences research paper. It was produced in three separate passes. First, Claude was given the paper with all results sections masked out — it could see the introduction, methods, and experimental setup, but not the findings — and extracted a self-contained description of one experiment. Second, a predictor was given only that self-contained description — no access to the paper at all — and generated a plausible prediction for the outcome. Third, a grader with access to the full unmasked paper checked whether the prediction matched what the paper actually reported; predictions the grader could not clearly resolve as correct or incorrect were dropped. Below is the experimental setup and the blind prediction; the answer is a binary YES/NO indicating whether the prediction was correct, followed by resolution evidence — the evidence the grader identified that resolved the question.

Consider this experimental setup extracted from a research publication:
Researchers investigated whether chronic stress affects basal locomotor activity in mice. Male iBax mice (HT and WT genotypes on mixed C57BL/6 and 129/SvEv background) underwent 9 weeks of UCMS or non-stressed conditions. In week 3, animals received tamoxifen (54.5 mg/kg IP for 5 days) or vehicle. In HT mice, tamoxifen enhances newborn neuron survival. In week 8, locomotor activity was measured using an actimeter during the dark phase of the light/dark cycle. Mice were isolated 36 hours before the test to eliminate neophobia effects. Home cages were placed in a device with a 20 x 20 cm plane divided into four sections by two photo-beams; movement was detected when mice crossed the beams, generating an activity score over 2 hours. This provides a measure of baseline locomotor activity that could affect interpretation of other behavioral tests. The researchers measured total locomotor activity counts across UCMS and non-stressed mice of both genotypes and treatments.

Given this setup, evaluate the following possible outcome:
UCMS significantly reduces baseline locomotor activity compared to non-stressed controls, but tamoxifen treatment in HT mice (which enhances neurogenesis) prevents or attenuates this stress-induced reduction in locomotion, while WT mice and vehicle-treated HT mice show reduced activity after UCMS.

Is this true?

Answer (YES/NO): NO